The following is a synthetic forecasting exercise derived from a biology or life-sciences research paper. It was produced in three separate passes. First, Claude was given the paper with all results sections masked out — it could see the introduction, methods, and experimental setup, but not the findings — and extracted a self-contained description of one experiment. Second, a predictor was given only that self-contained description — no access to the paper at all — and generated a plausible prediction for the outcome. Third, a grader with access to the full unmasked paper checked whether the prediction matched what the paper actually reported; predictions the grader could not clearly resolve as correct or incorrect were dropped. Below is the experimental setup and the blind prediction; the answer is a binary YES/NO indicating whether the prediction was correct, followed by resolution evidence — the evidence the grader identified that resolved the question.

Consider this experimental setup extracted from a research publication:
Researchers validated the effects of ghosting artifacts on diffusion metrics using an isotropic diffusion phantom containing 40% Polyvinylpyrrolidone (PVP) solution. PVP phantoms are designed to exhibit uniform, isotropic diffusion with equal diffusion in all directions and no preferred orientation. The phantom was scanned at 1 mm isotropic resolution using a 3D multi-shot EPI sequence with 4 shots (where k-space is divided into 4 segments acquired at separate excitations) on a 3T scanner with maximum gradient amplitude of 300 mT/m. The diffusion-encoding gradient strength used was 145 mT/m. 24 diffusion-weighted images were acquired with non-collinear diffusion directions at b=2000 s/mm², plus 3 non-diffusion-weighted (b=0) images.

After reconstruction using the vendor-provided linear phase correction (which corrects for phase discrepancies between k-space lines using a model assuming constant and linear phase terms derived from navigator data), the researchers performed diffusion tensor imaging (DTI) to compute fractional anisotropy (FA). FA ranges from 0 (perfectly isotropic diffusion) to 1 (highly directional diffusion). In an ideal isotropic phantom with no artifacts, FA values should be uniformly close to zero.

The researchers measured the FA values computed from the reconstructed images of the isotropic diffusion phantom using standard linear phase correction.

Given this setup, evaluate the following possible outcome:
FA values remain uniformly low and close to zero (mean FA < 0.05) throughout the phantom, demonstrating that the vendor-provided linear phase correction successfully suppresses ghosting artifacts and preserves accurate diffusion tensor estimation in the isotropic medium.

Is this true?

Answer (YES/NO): NO